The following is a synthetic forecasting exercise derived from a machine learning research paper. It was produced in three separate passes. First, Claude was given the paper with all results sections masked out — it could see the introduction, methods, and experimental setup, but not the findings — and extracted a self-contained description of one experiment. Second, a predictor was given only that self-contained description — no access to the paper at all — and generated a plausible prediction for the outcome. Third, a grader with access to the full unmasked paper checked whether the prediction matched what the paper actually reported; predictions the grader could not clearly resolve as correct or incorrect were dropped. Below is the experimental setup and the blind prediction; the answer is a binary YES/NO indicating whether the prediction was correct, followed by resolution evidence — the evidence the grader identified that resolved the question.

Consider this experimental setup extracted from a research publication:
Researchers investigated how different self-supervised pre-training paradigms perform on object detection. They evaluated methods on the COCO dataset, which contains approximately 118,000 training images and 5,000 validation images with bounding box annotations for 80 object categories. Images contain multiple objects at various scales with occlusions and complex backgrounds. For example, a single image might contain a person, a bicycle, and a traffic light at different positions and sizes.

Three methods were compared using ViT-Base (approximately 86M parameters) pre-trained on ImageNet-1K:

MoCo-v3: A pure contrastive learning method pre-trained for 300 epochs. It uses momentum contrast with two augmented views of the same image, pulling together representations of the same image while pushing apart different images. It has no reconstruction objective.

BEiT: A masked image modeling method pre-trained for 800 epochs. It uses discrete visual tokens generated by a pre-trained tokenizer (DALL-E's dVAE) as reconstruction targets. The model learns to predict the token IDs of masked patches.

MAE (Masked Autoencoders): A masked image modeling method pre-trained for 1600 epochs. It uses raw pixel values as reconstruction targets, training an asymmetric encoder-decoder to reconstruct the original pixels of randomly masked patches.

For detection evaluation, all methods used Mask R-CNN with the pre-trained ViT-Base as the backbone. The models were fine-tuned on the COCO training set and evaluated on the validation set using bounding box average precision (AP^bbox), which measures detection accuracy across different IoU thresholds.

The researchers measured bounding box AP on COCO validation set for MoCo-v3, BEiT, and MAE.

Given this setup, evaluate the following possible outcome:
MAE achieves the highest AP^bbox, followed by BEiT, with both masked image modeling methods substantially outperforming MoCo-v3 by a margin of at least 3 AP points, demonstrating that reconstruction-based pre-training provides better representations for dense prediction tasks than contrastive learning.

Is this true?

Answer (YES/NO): NO